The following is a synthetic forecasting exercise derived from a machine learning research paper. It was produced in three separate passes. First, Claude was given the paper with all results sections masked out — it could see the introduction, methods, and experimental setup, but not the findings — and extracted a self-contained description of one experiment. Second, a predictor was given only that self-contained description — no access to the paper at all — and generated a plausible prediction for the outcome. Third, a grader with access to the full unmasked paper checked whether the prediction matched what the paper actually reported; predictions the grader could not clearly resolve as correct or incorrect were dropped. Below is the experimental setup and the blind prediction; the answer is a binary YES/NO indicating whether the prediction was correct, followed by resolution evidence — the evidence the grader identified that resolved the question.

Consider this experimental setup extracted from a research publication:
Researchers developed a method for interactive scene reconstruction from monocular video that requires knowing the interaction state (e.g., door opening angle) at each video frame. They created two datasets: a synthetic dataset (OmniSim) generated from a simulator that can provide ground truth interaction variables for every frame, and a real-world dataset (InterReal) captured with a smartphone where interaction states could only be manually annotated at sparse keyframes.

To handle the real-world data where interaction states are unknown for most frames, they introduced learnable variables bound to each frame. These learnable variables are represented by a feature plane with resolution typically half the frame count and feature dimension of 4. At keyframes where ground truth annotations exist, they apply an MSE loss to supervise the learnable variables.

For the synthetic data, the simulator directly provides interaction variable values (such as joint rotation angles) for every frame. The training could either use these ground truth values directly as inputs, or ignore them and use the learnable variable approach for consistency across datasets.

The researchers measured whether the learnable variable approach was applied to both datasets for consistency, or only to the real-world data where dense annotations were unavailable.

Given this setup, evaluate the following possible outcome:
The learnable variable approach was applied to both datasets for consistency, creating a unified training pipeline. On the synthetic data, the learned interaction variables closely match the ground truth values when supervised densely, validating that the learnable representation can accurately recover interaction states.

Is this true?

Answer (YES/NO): NO